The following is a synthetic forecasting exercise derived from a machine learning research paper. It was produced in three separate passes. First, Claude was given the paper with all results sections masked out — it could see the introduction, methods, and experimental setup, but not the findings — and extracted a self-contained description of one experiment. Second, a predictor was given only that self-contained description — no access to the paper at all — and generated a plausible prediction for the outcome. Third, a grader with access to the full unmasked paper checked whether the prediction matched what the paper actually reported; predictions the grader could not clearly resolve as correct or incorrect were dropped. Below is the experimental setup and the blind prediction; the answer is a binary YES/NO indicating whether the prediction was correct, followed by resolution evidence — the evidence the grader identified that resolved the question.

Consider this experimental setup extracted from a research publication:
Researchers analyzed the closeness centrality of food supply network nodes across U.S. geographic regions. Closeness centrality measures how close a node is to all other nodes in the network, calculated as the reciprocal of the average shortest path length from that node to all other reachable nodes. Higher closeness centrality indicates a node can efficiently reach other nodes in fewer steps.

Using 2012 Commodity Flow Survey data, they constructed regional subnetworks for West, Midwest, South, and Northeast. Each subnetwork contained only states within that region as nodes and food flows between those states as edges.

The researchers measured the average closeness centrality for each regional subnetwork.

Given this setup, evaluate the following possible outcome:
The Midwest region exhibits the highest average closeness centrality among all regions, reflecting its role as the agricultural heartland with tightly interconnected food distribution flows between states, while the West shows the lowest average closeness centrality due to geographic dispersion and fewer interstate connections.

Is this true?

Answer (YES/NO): YES